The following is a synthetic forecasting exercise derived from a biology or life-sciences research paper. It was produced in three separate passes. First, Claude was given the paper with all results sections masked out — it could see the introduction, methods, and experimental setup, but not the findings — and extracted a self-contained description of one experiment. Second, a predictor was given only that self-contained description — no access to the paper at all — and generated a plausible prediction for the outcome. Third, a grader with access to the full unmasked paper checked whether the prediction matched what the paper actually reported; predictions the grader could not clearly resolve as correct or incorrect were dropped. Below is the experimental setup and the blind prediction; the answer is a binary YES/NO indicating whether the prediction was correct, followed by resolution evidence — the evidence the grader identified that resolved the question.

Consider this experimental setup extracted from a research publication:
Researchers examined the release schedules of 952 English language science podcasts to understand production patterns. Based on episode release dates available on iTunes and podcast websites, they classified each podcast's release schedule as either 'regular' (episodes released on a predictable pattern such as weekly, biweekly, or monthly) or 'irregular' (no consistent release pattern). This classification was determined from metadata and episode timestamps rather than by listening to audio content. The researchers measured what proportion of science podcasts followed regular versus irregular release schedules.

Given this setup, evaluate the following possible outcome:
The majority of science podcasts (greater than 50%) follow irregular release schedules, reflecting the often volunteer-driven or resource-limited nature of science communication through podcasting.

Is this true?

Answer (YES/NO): YES